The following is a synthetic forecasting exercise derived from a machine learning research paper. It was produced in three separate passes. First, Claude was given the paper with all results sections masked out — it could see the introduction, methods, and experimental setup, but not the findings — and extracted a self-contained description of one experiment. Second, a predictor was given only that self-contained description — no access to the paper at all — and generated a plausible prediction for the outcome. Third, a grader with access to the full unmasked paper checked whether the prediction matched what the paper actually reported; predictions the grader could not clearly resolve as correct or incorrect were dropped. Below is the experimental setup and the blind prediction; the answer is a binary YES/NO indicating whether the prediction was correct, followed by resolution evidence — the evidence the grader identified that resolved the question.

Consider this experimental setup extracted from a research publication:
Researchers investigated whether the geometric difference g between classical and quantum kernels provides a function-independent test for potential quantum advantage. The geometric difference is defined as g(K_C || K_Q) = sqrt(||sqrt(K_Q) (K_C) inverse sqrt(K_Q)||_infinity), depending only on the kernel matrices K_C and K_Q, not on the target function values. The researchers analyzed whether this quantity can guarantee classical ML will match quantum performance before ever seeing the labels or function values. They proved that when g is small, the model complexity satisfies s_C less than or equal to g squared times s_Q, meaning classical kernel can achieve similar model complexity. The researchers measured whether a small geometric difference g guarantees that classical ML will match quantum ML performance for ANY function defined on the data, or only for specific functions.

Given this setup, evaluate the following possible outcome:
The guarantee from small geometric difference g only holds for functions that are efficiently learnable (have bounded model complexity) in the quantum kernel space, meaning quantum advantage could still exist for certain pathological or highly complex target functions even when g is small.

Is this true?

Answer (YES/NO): NO